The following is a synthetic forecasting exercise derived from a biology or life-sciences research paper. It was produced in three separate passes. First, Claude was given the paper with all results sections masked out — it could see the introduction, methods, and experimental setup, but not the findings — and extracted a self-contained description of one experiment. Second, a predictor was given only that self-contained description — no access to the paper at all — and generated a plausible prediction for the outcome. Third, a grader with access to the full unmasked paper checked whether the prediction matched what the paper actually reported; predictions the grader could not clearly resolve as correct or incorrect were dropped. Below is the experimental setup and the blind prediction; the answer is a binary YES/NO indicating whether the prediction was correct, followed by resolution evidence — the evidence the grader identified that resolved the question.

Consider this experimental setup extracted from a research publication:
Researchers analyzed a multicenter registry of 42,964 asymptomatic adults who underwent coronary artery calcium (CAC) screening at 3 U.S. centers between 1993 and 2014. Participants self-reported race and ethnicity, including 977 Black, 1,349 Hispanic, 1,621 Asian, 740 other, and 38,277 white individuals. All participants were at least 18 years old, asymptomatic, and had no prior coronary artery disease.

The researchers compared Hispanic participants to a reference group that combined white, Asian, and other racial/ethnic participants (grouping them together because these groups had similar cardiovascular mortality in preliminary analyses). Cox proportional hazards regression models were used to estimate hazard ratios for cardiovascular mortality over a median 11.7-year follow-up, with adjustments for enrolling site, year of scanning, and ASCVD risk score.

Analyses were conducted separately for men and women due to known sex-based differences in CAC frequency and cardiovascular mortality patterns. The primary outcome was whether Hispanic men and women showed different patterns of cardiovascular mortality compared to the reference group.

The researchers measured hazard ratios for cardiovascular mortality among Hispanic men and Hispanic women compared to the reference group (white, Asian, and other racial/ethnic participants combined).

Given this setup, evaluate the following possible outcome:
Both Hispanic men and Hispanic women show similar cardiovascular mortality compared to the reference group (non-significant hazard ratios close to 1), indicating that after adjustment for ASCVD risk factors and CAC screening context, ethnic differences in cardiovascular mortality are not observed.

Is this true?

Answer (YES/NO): NO